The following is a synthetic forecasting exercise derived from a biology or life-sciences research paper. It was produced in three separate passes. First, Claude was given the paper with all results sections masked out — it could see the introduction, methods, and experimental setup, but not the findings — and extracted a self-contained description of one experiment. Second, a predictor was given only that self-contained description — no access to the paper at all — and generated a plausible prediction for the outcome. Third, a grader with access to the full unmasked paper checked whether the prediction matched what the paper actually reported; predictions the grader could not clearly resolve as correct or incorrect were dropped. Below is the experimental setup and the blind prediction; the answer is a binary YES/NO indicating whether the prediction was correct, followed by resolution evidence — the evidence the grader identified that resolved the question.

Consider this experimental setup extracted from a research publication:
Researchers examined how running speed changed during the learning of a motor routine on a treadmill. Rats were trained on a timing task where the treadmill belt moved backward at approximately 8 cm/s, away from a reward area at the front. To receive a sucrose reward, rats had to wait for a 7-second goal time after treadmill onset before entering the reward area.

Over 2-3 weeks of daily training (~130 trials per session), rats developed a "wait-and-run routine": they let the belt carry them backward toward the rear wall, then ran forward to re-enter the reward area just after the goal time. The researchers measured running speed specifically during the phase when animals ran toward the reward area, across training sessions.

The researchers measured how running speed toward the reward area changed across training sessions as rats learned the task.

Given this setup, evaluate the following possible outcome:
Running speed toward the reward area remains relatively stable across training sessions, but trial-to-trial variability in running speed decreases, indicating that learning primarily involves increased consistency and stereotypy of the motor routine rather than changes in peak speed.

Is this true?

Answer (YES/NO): NO